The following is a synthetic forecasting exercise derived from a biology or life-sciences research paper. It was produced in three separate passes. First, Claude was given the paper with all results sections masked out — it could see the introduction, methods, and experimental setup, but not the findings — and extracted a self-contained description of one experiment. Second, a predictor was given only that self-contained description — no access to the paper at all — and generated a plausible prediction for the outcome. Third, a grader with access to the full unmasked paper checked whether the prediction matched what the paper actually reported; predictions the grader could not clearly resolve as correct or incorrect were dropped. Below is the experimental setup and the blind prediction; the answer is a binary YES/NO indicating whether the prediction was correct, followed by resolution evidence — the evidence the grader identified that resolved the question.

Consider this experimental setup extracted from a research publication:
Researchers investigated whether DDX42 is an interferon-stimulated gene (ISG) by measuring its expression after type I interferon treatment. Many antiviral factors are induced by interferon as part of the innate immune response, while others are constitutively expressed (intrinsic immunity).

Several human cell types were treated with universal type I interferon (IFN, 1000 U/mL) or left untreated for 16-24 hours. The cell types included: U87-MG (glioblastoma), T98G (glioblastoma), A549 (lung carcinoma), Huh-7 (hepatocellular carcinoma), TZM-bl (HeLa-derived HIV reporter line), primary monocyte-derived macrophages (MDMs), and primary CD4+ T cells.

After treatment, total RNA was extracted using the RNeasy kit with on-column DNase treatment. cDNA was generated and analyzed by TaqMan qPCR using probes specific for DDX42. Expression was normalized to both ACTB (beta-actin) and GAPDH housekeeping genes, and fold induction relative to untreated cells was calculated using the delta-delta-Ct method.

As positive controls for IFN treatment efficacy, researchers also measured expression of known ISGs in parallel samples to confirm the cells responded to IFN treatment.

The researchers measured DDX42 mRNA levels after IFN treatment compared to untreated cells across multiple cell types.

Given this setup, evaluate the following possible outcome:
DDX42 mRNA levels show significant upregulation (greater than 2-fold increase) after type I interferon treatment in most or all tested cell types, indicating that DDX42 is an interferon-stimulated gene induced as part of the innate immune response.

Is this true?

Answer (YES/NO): NO